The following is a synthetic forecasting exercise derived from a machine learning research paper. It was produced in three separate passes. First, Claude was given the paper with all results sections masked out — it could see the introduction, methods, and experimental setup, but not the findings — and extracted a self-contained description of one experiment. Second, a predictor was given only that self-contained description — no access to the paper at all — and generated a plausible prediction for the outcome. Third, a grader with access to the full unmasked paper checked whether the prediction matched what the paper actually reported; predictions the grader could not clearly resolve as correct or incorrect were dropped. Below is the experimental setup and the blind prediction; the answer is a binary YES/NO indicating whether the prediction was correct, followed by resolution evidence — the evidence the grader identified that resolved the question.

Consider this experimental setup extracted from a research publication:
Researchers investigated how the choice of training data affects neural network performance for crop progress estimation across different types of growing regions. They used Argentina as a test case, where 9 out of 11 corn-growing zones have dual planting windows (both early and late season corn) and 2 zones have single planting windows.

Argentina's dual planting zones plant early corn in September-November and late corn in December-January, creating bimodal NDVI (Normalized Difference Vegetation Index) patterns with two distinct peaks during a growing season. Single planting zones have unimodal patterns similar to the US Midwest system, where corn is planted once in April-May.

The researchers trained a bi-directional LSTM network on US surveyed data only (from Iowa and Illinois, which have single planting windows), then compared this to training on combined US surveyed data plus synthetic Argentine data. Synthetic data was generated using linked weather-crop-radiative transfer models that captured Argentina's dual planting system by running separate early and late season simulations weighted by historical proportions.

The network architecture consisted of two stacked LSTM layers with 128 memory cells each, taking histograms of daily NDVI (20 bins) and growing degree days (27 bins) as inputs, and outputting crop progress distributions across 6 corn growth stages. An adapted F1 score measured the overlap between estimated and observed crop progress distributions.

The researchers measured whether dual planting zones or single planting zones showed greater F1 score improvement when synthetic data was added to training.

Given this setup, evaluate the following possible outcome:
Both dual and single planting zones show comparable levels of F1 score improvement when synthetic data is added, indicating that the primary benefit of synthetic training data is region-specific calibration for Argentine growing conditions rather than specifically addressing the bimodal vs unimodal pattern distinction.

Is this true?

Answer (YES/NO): NO